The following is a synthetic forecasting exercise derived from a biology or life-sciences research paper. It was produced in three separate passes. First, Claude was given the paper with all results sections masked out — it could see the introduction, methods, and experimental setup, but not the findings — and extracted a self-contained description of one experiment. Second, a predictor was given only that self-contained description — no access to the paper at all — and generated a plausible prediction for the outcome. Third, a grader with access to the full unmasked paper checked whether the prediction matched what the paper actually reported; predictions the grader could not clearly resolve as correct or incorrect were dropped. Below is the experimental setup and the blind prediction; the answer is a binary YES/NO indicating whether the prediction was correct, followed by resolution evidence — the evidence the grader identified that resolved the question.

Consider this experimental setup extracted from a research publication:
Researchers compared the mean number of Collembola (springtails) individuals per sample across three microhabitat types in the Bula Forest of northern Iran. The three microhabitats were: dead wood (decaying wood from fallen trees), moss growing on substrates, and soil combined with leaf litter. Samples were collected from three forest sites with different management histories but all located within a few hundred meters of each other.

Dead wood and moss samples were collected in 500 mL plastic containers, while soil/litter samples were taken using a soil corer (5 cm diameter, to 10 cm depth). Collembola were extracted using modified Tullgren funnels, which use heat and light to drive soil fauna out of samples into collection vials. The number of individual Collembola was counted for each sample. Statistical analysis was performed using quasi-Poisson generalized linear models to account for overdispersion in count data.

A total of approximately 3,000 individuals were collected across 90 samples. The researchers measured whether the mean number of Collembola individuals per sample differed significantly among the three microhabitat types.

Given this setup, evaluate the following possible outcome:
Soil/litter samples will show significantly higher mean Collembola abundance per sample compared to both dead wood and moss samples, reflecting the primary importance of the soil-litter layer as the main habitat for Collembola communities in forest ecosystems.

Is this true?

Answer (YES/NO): NO